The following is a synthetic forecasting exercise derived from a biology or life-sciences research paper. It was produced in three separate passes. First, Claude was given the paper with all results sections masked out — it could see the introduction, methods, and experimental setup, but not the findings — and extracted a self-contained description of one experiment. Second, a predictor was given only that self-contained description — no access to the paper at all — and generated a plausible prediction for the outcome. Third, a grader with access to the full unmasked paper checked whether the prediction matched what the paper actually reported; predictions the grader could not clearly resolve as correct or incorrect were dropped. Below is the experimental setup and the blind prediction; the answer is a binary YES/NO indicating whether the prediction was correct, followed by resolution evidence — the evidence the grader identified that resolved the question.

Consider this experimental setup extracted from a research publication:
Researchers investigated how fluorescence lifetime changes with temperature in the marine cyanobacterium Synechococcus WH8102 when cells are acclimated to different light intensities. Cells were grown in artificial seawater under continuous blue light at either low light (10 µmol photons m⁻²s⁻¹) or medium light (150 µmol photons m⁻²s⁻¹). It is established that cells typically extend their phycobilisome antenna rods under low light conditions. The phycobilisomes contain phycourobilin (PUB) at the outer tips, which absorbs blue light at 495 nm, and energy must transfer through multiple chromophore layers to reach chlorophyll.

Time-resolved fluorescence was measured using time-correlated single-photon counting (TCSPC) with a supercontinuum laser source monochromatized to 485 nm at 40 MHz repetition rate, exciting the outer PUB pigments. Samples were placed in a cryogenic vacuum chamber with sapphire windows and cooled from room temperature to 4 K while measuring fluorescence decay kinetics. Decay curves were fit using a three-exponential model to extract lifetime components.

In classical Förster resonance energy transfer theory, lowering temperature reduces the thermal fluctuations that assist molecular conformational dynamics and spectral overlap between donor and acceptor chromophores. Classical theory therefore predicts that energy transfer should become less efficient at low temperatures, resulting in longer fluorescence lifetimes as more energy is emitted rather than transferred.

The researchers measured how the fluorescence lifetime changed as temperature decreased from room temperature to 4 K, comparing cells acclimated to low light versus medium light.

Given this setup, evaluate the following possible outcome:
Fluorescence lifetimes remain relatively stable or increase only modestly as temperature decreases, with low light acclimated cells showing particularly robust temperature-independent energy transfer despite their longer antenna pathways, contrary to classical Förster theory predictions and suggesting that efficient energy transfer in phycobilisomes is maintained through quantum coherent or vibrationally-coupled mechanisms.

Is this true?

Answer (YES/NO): NO